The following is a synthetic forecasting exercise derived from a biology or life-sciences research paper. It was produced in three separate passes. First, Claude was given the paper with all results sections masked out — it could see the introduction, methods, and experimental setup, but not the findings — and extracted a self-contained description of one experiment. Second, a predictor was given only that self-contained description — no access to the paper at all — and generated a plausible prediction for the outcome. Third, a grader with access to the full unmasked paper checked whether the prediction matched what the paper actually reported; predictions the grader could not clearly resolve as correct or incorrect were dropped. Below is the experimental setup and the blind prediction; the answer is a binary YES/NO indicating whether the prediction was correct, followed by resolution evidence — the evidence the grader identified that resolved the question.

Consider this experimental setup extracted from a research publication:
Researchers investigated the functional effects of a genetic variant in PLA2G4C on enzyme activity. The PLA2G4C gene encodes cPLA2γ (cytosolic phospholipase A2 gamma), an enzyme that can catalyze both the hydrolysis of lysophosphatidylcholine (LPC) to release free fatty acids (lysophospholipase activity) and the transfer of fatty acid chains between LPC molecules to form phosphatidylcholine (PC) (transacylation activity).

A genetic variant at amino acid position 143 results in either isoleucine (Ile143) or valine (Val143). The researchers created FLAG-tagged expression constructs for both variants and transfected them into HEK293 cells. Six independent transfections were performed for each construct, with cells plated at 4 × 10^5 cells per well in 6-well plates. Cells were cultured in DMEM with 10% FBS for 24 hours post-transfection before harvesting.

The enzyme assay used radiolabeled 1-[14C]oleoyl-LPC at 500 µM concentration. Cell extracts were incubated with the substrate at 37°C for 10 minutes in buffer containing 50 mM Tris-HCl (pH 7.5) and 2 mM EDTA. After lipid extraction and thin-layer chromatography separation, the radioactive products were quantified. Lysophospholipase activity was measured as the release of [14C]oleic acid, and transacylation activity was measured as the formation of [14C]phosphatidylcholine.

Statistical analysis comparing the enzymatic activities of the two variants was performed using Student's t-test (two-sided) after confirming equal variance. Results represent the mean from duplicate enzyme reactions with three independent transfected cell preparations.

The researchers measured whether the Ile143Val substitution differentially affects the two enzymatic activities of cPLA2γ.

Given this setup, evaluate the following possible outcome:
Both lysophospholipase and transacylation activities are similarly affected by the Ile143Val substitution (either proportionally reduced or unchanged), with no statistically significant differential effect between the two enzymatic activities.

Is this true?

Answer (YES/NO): NO